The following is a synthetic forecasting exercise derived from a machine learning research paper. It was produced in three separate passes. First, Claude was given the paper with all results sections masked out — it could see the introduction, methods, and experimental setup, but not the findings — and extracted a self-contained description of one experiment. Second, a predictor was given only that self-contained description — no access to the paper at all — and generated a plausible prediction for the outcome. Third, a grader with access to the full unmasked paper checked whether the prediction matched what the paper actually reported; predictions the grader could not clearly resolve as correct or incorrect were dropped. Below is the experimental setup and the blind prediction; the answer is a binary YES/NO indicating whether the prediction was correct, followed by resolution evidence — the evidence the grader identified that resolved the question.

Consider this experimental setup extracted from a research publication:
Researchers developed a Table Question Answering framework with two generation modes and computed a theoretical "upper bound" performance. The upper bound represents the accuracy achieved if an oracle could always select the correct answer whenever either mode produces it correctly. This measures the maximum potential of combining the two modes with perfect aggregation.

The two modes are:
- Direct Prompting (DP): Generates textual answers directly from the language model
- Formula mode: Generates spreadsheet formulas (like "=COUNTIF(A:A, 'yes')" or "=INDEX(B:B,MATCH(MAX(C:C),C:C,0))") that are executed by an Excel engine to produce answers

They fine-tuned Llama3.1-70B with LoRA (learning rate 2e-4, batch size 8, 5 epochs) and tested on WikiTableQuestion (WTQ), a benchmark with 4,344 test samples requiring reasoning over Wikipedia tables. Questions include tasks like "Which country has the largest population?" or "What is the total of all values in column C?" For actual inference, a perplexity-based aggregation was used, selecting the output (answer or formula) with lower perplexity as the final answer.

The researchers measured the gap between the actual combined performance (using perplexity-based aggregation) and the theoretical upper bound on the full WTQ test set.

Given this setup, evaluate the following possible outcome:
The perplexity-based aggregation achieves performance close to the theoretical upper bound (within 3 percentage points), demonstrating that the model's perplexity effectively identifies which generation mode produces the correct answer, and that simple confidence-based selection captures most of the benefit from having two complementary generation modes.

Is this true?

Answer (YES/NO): NO